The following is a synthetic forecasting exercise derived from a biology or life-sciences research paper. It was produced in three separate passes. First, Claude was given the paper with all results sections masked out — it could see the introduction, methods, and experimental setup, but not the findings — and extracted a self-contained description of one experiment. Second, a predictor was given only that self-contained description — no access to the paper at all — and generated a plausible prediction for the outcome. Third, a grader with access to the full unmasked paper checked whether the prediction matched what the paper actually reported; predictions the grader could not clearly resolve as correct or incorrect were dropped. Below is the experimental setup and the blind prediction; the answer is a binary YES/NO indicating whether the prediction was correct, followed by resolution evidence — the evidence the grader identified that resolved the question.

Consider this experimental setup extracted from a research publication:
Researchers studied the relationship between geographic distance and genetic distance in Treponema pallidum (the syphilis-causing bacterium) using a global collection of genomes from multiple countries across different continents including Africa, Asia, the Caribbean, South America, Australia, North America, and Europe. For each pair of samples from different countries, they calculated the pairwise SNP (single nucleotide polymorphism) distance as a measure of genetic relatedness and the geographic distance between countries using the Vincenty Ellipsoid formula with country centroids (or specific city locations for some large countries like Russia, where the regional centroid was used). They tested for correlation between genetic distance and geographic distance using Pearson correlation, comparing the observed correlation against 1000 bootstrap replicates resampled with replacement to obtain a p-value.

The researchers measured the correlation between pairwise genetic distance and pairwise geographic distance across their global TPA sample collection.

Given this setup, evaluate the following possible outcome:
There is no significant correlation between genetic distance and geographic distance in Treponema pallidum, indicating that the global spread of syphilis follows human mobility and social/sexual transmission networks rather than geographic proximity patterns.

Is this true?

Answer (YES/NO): NO